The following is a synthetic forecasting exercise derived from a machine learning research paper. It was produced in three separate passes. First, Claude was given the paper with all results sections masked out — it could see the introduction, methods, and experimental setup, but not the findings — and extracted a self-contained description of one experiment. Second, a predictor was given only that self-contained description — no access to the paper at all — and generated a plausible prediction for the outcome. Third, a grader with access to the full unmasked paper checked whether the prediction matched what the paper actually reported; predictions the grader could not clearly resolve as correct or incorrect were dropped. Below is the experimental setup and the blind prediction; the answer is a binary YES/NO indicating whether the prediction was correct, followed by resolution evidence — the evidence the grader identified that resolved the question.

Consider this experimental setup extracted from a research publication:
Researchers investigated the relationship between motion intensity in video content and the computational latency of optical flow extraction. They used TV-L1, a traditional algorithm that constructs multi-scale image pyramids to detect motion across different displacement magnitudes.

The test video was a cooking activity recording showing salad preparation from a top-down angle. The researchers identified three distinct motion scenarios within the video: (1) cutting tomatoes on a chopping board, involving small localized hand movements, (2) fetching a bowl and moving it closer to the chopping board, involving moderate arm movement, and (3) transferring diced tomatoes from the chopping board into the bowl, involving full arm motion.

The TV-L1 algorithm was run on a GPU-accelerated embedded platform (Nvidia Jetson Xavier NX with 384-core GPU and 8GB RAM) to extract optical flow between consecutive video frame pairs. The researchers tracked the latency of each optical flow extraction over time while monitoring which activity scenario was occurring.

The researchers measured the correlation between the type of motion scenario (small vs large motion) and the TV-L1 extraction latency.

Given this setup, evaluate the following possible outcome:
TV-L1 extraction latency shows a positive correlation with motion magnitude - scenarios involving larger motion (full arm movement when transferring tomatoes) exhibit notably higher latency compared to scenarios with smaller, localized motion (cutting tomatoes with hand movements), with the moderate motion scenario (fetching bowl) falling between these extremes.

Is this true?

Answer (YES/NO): YES